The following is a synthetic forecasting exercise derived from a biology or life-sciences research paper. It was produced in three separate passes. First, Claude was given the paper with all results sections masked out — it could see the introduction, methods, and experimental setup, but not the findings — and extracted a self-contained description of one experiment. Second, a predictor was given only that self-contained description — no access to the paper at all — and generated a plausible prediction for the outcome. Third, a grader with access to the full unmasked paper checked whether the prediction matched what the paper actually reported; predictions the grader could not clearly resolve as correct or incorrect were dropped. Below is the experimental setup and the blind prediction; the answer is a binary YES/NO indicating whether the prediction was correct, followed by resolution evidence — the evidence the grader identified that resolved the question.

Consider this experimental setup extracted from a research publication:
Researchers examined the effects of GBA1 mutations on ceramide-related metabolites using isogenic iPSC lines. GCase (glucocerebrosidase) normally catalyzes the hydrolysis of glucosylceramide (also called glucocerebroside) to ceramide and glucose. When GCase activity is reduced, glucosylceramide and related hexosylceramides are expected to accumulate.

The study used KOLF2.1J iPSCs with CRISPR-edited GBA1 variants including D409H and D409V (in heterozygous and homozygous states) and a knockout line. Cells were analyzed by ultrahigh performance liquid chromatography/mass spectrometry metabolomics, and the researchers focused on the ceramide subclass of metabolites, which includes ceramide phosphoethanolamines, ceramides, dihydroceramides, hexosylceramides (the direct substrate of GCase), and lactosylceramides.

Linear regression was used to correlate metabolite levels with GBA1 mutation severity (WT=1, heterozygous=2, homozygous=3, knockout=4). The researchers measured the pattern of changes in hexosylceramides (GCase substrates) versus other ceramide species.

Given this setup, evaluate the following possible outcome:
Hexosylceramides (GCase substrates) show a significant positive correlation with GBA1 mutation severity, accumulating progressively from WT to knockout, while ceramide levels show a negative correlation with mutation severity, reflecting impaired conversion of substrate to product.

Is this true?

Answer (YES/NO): NO